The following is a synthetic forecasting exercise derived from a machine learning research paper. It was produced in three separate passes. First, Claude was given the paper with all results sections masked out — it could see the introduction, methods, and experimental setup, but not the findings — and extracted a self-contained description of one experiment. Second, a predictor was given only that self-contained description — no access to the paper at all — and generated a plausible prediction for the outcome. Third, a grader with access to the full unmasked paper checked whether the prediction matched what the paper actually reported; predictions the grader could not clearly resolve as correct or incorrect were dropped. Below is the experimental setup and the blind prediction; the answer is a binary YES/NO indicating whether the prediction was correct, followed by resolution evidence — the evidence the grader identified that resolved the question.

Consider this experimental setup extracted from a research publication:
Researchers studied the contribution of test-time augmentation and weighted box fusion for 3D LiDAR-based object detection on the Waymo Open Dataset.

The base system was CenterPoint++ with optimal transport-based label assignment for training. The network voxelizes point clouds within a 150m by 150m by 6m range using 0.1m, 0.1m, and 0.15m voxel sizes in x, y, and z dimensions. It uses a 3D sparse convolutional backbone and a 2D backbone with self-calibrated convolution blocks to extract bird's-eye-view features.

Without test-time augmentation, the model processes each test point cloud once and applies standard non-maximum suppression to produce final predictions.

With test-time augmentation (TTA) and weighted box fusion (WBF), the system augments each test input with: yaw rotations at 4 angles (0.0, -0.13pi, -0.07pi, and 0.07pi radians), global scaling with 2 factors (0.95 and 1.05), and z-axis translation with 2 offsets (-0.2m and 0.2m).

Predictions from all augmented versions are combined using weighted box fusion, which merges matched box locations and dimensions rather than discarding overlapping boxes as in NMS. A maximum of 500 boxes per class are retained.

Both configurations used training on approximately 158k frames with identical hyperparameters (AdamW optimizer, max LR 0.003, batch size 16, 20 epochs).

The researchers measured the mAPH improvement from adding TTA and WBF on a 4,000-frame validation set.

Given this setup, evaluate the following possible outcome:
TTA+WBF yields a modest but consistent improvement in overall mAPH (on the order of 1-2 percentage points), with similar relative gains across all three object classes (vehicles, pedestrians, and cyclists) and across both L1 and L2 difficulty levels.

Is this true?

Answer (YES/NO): NO